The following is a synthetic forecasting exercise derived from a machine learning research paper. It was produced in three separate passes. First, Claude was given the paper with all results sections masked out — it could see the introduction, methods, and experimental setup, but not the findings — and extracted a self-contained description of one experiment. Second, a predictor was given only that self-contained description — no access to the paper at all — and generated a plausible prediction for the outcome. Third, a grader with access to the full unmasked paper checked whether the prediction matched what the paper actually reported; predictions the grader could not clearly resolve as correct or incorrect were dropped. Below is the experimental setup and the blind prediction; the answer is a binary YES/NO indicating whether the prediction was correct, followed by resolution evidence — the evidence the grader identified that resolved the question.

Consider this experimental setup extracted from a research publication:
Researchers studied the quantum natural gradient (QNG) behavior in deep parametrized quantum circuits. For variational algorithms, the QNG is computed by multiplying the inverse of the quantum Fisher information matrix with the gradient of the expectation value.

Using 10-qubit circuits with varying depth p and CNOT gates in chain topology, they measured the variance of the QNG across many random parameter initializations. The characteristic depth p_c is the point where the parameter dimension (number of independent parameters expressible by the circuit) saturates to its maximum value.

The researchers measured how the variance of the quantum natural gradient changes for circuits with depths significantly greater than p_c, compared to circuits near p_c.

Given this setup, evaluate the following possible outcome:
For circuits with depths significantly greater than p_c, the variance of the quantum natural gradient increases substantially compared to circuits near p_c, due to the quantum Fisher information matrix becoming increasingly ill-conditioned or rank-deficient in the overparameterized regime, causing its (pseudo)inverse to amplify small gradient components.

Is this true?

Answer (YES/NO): NO